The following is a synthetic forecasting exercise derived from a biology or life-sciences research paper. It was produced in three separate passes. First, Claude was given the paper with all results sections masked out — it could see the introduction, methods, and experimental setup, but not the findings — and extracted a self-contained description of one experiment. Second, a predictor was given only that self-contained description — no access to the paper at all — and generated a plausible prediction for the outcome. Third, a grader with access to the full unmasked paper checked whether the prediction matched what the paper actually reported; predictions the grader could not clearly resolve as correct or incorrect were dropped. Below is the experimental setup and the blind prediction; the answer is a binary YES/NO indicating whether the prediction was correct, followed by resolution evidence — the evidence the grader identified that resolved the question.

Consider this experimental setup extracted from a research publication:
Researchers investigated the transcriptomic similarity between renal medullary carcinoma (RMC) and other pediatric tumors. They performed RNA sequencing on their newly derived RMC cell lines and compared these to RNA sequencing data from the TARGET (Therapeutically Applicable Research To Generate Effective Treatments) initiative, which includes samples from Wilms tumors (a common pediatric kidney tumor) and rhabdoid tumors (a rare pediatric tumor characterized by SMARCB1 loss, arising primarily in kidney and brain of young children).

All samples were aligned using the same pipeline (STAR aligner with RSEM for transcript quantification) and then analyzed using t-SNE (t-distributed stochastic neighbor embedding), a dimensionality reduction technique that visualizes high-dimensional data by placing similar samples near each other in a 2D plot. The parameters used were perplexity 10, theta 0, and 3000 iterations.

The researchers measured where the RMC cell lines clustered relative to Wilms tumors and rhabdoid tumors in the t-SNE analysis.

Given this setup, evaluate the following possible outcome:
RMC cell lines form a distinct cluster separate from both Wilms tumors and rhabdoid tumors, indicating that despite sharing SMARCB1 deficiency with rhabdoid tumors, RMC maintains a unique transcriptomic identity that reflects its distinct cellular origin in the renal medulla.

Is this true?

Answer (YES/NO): NO